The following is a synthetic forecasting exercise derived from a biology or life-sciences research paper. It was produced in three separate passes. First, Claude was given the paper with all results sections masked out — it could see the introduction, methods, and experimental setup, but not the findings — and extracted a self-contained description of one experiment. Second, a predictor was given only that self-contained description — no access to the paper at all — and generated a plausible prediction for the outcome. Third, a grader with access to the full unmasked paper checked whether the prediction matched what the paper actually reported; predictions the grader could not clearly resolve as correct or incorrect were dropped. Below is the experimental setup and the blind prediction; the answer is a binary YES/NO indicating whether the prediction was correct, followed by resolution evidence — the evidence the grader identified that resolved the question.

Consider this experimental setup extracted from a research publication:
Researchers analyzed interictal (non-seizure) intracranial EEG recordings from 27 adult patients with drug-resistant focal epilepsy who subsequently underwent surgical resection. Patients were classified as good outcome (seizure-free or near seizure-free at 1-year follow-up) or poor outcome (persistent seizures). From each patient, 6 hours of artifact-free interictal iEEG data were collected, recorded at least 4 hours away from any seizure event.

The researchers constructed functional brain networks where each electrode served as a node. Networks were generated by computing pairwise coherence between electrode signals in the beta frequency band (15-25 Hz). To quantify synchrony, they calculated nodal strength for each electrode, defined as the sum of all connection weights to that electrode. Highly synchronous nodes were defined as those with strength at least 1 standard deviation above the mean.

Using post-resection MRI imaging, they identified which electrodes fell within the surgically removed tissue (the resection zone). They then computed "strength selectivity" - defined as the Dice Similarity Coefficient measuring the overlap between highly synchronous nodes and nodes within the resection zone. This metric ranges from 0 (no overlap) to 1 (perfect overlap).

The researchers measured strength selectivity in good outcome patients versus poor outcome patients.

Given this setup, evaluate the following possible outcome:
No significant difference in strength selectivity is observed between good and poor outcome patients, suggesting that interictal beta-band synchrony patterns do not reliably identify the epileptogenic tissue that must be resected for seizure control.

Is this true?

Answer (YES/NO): NO